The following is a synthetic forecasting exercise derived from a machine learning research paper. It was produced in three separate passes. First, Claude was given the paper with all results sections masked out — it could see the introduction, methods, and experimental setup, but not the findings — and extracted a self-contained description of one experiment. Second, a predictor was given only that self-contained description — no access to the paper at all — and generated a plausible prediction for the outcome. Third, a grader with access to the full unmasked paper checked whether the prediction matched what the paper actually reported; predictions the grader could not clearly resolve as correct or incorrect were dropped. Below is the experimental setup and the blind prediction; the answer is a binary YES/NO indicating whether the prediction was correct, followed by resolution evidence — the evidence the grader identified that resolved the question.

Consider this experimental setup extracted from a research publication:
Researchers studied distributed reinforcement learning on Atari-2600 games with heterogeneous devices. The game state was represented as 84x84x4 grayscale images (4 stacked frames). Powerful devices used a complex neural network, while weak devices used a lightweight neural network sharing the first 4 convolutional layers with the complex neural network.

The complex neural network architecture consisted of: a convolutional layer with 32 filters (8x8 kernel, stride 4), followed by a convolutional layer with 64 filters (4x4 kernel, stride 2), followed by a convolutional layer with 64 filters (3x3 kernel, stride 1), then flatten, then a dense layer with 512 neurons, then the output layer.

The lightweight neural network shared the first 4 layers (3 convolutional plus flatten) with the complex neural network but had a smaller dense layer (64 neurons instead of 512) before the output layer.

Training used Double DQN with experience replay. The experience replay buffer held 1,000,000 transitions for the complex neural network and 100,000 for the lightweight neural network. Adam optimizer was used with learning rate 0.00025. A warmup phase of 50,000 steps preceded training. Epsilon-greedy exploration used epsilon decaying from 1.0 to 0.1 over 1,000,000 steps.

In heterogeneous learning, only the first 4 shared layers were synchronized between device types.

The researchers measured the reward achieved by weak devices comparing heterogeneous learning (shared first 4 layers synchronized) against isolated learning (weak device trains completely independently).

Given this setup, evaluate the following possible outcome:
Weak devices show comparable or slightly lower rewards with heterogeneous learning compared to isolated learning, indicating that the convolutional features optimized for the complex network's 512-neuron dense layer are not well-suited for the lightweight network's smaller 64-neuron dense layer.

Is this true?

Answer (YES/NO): NO